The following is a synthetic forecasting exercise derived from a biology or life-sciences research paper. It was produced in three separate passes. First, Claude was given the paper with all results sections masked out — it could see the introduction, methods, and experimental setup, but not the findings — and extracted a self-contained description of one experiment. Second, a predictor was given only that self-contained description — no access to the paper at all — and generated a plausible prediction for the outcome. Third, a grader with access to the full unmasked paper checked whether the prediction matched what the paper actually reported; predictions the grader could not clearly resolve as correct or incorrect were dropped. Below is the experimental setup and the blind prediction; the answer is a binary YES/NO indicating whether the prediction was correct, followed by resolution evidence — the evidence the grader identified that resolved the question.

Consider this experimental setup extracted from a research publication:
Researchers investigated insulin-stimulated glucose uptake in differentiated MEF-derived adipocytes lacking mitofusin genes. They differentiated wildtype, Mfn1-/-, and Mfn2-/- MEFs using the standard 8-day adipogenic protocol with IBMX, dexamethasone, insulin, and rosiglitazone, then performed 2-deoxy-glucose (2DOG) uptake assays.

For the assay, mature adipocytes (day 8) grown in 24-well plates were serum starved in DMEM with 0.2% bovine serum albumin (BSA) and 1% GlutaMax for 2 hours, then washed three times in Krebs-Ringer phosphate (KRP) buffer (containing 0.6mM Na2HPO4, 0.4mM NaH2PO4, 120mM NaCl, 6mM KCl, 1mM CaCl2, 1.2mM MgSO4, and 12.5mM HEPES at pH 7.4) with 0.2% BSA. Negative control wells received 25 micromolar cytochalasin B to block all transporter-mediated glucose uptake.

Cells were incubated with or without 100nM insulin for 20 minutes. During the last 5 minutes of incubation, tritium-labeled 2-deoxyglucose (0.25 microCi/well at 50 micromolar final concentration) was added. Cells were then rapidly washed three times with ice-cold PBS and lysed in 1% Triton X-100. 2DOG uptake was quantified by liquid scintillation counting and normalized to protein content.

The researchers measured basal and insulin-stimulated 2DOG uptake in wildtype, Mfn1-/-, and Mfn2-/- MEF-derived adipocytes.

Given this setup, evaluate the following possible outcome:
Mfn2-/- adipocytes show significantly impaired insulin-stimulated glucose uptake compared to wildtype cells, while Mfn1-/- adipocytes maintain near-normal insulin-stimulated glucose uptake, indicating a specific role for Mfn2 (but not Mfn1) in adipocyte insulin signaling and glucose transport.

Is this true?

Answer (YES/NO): NO